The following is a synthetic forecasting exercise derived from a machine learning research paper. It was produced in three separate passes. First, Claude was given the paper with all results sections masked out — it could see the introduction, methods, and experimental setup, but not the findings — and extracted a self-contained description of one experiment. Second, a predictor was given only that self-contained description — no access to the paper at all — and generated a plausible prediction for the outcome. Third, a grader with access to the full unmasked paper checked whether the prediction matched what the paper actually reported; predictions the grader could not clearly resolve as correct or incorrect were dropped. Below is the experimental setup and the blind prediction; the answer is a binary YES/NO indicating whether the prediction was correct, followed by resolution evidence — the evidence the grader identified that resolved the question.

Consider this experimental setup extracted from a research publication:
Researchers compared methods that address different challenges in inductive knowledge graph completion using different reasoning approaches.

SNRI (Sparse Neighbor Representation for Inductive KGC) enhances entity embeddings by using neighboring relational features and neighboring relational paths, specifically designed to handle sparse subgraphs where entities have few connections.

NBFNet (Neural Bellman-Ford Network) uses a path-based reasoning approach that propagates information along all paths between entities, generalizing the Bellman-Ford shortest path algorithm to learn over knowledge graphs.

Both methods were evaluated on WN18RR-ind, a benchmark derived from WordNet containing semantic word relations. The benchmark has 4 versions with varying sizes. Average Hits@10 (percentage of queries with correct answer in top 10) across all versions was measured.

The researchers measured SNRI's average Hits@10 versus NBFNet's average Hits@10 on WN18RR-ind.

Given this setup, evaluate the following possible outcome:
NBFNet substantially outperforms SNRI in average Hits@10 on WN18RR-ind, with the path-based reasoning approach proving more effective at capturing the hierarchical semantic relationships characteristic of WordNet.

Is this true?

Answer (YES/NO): NO